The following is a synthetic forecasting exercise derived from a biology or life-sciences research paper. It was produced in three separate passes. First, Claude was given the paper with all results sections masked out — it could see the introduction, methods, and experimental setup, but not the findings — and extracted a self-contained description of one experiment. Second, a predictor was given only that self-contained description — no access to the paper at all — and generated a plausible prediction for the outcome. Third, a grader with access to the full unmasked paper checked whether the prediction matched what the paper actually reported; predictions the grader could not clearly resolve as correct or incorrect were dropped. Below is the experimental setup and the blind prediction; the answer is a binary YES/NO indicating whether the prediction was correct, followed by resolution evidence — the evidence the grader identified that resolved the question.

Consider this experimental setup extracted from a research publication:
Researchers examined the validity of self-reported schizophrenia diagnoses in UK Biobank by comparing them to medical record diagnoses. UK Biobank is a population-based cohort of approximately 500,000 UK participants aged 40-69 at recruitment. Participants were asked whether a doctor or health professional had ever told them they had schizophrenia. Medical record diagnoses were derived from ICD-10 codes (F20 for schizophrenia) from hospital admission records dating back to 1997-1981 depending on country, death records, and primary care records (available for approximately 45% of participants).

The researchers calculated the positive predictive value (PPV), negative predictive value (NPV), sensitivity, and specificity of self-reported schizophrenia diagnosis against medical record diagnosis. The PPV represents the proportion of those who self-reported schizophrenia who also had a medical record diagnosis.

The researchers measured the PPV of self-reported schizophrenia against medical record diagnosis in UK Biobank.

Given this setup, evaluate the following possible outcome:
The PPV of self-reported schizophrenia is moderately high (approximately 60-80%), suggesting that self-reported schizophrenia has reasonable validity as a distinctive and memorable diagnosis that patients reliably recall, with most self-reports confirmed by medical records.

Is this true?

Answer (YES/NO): YES